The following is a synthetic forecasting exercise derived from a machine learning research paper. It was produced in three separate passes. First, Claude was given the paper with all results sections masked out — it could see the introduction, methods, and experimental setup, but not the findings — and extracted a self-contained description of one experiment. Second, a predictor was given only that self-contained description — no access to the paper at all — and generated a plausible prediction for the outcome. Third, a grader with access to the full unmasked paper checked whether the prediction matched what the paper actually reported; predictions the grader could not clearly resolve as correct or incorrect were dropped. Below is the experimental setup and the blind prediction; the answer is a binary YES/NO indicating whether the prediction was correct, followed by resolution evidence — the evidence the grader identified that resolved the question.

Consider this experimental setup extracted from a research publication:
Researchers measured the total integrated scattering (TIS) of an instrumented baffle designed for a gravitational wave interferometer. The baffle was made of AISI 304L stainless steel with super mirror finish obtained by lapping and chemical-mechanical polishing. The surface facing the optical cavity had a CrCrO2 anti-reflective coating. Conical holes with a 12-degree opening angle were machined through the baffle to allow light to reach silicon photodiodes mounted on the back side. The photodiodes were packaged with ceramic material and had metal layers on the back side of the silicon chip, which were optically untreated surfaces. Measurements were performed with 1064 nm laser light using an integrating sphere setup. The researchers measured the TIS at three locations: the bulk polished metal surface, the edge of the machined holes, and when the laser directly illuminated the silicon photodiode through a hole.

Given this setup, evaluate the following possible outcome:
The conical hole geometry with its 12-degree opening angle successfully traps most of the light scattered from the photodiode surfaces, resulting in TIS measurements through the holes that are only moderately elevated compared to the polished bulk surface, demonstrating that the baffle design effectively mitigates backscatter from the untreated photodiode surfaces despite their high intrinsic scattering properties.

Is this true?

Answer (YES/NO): NO